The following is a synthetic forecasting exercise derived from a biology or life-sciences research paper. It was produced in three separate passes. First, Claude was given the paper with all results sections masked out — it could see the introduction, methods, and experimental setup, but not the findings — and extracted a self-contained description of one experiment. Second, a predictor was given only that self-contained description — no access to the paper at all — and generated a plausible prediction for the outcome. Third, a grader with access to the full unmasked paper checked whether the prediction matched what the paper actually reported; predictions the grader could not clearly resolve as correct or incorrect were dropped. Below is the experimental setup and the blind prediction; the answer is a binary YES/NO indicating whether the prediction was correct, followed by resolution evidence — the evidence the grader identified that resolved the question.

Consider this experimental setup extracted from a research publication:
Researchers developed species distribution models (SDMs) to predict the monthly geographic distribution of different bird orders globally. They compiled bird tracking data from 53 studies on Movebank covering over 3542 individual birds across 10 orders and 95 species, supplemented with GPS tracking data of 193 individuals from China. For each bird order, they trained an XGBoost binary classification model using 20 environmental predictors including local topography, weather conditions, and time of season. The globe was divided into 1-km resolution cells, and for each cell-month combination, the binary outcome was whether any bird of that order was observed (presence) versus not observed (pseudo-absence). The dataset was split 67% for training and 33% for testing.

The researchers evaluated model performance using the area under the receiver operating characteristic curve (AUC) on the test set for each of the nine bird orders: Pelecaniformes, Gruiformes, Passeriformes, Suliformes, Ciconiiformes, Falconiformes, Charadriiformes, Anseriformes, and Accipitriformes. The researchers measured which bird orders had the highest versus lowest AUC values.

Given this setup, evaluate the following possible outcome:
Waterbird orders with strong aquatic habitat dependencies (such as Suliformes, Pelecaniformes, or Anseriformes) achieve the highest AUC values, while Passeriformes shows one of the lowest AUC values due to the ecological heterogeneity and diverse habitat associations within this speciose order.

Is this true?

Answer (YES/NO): NO